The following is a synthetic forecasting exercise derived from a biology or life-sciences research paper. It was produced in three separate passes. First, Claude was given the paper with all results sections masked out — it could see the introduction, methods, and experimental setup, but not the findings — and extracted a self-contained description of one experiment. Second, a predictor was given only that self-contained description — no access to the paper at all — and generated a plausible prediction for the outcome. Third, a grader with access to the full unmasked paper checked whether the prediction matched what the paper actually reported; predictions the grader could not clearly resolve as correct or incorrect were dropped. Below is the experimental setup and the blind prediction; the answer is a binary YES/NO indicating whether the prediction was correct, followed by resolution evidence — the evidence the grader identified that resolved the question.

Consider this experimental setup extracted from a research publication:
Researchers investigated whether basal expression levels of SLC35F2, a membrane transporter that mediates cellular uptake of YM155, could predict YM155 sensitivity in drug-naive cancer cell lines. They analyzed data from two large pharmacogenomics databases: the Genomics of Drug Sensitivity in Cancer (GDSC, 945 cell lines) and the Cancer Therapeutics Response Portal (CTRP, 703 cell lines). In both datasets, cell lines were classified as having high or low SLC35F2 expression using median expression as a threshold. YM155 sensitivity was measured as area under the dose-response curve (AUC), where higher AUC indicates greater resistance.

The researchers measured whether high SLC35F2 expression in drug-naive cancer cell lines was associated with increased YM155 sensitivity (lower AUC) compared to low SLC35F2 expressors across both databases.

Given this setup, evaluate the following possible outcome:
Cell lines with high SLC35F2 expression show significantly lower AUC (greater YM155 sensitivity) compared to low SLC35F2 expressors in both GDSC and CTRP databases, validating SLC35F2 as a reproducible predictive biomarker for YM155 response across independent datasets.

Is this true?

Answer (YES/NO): NO